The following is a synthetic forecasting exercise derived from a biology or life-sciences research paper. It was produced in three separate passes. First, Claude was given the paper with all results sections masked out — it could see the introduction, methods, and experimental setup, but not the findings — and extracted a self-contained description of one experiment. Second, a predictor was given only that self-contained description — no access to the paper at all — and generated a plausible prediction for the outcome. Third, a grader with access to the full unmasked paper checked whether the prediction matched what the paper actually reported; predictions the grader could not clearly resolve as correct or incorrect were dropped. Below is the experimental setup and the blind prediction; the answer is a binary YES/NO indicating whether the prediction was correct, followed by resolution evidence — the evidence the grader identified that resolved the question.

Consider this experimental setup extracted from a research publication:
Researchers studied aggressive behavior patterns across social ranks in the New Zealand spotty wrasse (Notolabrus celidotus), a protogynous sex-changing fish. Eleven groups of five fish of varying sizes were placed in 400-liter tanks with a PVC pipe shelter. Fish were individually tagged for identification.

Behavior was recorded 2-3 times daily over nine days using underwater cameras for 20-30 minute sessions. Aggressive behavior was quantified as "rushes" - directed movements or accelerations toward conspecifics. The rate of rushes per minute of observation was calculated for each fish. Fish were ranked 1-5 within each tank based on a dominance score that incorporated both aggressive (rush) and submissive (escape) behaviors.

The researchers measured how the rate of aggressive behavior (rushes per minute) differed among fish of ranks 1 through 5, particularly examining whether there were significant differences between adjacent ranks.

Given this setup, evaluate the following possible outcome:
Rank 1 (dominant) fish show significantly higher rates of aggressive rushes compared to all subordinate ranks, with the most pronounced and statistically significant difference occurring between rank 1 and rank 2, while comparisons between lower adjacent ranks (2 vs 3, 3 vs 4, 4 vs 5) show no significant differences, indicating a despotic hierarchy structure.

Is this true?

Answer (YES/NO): NO